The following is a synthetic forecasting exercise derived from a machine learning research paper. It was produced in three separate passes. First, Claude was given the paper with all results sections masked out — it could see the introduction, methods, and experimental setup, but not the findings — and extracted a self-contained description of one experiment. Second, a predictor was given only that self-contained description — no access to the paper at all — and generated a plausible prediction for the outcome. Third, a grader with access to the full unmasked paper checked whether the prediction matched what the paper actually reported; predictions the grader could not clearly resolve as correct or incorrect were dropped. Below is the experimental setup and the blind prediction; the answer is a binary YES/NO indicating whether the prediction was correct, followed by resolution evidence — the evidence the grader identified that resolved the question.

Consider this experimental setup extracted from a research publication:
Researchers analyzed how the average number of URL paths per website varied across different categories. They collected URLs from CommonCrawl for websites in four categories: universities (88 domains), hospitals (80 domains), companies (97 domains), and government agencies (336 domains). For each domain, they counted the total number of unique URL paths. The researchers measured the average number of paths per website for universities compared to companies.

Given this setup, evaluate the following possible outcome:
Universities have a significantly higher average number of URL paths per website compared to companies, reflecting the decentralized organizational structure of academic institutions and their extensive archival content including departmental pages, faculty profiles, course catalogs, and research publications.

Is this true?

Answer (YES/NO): YES